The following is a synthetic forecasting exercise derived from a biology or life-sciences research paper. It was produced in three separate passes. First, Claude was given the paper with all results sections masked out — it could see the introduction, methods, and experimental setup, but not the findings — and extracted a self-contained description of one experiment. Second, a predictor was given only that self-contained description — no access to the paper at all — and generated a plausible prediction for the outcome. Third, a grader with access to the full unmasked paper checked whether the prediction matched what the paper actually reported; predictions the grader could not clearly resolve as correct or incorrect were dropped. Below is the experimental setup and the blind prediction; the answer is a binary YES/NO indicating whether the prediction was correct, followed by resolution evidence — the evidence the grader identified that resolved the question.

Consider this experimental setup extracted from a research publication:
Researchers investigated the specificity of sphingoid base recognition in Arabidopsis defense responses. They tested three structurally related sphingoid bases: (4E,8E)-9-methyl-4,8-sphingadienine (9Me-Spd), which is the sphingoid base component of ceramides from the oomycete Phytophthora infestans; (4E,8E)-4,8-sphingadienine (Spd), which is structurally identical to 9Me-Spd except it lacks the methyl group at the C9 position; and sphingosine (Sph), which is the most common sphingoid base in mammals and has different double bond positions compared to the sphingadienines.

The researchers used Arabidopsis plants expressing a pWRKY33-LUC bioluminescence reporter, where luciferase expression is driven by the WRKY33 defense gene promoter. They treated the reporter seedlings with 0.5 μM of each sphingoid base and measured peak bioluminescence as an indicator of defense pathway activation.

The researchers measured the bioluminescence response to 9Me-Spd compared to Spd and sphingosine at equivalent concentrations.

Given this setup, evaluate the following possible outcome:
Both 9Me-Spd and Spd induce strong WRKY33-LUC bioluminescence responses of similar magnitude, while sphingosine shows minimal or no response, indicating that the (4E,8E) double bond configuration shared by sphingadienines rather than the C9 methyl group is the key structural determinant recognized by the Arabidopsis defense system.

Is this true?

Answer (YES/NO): NO